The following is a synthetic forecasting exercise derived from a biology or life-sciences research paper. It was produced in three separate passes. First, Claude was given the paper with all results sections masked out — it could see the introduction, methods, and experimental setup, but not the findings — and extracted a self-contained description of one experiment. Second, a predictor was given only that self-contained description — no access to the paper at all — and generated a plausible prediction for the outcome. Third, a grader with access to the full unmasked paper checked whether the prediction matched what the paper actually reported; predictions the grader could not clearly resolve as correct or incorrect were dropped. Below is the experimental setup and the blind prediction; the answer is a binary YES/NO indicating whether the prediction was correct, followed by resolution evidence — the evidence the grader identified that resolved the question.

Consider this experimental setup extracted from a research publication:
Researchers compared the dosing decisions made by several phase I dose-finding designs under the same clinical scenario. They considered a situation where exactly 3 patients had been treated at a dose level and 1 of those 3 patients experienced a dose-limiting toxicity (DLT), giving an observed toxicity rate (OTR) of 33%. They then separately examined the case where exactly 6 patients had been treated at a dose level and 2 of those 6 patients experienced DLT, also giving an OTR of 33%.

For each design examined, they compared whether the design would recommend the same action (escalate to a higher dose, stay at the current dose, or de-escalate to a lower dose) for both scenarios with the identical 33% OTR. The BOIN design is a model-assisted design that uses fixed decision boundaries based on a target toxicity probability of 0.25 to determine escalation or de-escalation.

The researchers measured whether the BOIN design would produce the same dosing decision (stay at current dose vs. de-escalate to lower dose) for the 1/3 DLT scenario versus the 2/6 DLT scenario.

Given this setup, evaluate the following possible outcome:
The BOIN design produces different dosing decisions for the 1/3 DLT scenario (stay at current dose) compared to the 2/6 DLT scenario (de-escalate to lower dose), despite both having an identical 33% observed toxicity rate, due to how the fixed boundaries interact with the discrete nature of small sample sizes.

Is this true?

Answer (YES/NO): NO